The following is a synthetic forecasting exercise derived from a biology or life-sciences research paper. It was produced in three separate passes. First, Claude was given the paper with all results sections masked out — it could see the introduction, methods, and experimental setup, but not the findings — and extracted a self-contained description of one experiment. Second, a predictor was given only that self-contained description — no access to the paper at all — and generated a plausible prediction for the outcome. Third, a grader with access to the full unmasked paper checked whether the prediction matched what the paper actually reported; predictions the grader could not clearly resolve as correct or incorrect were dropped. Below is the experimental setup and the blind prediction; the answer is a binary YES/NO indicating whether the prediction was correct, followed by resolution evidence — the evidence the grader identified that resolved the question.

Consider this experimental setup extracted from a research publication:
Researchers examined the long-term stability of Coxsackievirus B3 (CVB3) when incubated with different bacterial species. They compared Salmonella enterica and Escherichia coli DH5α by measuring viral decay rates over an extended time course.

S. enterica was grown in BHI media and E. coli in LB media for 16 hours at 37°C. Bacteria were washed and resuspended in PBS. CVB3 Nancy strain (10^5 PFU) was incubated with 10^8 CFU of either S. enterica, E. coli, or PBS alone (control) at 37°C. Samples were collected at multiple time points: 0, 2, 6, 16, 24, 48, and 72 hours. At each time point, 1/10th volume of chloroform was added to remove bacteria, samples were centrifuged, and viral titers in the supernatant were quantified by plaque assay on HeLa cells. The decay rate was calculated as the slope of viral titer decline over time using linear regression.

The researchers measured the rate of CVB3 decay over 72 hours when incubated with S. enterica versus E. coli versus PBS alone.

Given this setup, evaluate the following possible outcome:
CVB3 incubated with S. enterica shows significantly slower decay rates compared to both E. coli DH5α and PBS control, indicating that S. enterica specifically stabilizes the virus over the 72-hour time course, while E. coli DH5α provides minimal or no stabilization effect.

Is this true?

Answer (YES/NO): YES